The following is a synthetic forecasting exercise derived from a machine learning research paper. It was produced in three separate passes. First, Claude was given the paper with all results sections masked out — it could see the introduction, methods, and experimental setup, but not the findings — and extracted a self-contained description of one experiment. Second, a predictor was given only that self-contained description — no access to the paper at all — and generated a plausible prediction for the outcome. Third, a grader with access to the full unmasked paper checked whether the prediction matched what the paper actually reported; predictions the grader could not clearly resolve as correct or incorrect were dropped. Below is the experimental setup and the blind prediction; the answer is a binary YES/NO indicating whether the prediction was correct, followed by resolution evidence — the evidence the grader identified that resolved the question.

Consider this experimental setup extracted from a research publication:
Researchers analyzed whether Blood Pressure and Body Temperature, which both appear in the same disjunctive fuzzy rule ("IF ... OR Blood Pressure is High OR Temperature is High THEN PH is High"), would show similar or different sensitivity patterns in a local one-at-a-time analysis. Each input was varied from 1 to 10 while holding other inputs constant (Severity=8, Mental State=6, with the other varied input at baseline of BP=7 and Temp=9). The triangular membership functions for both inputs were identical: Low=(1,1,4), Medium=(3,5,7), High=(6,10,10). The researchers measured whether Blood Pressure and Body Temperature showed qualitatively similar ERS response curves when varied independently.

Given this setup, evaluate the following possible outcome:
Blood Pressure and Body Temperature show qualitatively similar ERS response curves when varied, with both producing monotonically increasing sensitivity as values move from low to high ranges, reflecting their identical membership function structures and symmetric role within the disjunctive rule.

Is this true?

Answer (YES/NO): YES